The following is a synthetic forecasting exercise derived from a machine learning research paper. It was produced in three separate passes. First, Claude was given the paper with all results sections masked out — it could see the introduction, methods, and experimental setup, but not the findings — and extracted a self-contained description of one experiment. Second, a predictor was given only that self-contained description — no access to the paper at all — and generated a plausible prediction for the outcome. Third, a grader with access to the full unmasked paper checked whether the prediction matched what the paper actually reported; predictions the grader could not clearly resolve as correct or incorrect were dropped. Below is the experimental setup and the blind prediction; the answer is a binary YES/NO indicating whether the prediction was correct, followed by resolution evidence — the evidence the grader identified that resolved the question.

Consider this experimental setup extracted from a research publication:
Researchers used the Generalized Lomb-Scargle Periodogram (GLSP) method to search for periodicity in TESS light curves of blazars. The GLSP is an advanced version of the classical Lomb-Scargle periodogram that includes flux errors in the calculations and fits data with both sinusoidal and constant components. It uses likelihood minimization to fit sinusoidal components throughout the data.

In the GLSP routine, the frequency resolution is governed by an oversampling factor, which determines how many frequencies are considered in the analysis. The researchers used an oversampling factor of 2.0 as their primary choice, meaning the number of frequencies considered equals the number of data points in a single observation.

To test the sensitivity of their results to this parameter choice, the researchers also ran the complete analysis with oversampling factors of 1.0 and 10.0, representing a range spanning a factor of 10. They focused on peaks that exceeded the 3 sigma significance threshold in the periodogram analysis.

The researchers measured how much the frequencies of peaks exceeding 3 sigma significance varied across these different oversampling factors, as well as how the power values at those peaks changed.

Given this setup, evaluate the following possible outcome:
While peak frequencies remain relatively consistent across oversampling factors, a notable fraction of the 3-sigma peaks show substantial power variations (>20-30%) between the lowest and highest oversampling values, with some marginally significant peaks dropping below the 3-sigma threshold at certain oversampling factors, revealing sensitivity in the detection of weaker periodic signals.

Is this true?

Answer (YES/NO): NO